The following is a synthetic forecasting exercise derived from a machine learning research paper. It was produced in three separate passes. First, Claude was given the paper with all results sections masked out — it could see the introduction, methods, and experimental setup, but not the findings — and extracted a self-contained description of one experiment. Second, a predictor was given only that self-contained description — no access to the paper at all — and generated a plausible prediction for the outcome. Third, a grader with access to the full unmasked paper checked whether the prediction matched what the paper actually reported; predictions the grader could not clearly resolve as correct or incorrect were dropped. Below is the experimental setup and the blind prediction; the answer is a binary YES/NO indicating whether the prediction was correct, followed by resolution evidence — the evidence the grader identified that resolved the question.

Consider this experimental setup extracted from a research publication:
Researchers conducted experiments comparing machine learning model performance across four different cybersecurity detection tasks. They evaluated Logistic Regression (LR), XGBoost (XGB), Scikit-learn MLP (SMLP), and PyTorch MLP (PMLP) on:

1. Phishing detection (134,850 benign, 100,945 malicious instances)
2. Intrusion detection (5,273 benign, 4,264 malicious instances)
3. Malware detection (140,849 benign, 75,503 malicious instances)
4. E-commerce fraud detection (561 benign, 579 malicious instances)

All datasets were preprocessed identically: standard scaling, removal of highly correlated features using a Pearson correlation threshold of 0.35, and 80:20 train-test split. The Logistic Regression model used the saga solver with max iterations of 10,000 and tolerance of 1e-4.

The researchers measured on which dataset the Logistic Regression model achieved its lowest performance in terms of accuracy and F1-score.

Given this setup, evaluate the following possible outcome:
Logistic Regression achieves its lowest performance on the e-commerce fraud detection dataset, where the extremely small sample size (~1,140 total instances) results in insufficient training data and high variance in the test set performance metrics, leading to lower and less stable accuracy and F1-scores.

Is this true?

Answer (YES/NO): NO